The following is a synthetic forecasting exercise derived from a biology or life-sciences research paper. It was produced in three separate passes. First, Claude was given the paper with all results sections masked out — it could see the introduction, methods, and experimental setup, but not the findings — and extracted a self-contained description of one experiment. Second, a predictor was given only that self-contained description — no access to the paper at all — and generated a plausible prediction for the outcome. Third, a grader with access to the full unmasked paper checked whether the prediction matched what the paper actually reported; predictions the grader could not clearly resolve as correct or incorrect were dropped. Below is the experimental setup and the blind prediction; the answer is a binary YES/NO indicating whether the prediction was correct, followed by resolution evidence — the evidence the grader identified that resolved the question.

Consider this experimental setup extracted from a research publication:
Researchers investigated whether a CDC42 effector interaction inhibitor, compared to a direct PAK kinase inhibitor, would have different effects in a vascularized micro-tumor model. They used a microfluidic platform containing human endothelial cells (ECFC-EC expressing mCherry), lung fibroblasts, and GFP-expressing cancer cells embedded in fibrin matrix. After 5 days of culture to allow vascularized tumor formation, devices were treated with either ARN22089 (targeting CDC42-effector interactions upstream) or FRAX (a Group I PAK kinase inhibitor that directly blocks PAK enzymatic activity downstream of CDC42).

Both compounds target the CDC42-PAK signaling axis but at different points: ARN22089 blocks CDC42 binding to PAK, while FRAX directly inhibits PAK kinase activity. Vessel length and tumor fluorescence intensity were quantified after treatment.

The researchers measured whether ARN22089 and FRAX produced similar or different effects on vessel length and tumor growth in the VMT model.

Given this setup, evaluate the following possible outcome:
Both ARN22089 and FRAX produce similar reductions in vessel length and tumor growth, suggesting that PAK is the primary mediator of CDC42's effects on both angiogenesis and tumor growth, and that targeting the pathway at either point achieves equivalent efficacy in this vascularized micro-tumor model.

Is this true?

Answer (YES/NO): NO